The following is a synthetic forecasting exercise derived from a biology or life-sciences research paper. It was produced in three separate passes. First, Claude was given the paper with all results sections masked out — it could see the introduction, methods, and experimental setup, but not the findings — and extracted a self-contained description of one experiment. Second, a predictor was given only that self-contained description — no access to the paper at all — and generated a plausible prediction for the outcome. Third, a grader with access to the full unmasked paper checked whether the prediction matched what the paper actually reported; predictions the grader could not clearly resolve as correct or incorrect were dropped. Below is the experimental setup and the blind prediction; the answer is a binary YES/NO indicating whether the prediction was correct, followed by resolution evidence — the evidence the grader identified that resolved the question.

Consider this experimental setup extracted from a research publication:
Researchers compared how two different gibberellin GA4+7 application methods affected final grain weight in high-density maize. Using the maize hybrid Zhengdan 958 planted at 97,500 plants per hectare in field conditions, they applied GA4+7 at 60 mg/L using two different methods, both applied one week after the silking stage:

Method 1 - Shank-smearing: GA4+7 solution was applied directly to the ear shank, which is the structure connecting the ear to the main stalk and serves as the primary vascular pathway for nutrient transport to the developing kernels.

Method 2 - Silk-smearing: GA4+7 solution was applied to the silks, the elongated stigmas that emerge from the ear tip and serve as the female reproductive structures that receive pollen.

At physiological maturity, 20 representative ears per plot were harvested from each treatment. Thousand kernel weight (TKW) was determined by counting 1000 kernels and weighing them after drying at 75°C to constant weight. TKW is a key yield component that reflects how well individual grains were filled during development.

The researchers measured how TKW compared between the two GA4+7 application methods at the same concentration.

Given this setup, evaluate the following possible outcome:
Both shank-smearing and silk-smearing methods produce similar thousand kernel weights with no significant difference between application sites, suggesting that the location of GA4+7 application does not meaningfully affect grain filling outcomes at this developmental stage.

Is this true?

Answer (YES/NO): NO